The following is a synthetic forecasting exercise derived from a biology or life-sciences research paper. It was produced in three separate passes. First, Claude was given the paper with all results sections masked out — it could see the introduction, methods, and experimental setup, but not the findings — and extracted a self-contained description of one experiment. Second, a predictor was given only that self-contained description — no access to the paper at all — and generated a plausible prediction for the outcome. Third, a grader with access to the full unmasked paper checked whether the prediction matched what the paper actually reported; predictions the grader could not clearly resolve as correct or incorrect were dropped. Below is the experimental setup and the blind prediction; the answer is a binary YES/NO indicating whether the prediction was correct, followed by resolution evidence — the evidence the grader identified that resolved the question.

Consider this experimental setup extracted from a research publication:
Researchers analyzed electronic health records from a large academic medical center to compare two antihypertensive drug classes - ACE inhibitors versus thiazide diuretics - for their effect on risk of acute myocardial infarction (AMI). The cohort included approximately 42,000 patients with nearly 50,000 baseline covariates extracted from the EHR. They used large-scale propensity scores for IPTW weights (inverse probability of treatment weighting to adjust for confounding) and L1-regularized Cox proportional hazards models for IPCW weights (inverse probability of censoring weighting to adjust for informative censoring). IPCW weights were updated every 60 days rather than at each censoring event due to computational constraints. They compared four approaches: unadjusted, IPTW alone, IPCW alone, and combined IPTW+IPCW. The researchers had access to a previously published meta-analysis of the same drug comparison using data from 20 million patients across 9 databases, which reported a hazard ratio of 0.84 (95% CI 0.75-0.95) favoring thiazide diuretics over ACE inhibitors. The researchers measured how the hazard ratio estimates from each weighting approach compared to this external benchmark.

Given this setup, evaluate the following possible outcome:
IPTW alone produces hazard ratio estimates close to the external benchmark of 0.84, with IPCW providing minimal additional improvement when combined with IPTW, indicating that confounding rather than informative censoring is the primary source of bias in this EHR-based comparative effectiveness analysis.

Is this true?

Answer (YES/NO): NO